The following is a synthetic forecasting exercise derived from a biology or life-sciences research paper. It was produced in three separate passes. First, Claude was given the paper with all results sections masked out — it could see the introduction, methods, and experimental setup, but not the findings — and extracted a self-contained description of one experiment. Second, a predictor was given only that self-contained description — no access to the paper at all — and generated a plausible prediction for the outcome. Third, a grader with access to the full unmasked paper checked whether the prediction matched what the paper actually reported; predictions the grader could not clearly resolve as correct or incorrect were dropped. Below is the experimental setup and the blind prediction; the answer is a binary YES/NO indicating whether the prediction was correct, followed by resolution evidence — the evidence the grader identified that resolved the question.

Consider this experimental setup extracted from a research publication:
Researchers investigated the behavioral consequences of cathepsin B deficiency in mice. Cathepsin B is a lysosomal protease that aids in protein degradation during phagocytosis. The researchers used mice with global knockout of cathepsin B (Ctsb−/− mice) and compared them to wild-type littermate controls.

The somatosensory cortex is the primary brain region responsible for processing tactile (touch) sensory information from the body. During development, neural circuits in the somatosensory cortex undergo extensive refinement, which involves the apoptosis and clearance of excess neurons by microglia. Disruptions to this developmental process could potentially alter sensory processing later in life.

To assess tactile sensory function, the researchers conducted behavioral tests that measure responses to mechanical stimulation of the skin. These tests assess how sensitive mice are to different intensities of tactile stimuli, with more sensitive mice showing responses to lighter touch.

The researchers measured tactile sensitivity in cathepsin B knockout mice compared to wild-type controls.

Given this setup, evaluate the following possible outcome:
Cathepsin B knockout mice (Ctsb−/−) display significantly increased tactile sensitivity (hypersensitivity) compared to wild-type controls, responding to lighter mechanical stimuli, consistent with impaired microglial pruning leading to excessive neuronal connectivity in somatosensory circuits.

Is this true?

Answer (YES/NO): NO